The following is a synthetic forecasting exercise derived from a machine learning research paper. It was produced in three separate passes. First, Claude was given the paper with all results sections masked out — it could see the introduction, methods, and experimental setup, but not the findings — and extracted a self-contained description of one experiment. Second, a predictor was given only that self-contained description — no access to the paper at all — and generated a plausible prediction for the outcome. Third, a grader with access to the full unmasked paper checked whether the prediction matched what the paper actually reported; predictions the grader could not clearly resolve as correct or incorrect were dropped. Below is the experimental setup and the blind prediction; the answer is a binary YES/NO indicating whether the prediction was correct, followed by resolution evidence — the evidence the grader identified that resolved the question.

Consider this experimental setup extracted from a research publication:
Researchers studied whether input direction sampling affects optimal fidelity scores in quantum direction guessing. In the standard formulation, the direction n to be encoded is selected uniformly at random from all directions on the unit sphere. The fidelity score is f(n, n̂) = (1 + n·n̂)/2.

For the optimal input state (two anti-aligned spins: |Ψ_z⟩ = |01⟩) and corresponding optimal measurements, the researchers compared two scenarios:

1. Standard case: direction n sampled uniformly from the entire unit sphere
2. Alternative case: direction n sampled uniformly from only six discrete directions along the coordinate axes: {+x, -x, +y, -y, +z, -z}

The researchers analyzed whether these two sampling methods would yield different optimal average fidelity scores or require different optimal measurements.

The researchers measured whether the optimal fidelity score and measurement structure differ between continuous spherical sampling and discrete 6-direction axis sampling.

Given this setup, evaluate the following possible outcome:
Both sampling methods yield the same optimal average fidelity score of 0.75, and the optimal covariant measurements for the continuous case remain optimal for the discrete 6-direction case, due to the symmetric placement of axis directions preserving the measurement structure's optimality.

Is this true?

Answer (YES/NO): NO